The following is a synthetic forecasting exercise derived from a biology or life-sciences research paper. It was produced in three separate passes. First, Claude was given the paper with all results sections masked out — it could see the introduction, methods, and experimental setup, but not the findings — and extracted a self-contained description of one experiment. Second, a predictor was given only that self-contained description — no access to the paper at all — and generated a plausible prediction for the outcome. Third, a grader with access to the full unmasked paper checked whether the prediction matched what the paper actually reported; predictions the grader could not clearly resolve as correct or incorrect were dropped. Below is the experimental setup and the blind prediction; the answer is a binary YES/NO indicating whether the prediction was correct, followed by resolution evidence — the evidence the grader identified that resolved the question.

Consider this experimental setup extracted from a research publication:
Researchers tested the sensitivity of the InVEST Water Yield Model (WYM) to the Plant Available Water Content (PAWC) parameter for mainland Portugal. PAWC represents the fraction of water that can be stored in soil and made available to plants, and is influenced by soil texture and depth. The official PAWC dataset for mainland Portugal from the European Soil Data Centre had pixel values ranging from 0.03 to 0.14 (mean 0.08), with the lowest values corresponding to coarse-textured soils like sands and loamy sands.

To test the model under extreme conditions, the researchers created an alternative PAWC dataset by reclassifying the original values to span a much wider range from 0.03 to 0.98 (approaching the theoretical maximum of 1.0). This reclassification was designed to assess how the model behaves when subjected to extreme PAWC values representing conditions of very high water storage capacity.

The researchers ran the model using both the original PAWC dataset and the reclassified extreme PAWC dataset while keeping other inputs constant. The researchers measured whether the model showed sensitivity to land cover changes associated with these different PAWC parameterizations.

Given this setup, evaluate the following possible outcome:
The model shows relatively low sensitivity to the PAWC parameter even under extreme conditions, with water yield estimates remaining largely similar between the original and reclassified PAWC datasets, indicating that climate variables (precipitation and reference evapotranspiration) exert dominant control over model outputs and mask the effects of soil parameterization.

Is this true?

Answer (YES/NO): NO